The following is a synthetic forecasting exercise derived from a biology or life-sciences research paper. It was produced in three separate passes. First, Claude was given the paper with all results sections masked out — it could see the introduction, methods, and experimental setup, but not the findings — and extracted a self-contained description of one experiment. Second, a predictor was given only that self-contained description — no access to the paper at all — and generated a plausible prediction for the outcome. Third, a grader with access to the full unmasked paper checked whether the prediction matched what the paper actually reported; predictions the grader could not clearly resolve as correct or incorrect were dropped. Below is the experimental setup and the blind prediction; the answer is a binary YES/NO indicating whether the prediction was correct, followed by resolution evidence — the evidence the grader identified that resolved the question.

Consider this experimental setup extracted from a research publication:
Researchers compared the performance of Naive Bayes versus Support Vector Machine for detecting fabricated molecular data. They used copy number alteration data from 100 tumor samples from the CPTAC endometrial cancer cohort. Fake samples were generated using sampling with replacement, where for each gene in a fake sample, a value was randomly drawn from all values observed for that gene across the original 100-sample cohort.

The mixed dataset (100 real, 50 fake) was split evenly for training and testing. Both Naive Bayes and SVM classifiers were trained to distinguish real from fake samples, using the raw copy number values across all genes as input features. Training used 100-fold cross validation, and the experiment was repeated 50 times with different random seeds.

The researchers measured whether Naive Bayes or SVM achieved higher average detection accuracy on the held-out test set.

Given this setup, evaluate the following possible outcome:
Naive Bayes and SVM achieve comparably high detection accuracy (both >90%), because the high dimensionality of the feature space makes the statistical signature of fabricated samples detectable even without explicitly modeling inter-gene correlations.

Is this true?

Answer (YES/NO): NO